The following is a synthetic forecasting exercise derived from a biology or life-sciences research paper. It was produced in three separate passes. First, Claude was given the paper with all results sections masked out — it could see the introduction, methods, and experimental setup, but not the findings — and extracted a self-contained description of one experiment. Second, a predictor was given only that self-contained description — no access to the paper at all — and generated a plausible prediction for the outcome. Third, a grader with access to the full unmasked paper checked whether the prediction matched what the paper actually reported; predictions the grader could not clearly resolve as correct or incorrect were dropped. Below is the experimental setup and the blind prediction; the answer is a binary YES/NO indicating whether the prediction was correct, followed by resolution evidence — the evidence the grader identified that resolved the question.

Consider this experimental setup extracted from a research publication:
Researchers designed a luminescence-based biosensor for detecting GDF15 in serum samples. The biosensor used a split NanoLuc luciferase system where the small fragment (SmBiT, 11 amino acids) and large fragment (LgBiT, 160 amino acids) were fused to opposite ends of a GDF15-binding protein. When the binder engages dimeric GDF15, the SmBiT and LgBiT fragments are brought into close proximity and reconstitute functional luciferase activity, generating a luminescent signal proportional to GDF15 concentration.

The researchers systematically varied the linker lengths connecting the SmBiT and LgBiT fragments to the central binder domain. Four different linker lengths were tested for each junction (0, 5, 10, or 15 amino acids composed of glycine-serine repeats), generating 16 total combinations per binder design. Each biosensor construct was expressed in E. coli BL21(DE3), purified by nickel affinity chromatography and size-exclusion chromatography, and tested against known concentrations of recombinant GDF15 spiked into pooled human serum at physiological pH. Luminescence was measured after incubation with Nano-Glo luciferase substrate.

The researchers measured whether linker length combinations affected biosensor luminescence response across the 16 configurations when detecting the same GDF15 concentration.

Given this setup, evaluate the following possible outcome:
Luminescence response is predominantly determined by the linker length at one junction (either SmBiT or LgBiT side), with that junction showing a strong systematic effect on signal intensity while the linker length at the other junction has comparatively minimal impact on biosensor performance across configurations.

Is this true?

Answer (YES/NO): NO